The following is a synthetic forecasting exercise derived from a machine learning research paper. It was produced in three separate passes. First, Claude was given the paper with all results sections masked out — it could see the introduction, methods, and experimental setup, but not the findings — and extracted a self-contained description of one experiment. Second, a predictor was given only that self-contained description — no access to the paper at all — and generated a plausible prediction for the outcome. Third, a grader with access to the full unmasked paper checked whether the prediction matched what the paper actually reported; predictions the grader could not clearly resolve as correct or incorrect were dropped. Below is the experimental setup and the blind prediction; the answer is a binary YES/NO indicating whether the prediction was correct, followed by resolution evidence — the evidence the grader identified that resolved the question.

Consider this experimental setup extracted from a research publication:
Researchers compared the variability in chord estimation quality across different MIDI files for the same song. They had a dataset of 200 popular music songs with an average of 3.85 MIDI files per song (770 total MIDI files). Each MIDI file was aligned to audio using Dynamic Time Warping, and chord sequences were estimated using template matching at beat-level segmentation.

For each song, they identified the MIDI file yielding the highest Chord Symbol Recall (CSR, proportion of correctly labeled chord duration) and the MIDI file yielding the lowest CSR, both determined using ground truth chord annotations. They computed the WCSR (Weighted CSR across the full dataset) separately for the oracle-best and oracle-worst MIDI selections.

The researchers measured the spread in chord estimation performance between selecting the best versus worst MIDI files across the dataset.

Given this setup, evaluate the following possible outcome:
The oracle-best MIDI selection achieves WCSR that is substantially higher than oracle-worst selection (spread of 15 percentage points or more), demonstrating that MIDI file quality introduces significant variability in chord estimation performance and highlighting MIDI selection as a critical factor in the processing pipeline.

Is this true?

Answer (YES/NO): YES